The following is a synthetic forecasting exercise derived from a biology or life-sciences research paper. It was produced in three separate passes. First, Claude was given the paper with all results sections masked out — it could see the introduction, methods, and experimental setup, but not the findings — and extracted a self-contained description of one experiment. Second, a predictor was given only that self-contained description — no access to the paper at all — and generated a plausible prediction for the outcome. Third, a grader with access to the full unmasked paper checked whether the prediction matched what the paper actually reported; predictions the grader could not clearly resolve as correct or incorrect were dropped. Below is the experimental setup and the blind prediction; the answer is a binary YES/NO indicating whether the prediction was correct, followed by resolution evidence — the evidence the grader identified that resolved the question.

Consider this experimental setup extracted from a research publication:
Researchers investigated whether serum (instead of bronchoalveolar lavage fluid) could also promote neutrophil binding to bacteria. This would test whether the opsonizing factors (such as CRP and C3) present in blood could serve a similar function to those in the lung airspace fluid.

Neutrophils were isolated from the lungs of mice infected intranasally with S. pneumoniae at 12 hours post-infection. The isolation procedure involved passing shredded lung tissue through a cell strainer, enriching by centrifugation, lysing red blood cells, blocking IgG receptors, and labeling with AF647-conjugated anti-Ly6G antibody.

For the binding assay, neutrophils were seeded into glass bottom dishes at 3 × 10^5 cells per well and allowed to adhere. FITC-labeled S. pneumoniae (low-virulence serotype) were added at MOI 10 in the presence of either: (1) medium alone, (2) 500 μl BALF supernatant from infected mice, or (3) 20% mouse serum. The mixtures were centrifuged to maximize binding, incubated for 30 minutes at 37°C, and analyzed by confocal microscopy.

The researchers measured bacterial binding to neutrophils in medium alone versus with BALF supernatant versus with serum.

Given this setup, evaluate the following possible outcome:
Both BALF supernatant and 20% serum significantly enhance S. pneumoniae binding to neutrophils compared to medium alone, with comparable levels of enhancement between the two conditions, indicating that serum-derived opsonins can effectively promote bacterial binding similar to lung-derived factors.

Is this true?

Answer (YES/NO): NO